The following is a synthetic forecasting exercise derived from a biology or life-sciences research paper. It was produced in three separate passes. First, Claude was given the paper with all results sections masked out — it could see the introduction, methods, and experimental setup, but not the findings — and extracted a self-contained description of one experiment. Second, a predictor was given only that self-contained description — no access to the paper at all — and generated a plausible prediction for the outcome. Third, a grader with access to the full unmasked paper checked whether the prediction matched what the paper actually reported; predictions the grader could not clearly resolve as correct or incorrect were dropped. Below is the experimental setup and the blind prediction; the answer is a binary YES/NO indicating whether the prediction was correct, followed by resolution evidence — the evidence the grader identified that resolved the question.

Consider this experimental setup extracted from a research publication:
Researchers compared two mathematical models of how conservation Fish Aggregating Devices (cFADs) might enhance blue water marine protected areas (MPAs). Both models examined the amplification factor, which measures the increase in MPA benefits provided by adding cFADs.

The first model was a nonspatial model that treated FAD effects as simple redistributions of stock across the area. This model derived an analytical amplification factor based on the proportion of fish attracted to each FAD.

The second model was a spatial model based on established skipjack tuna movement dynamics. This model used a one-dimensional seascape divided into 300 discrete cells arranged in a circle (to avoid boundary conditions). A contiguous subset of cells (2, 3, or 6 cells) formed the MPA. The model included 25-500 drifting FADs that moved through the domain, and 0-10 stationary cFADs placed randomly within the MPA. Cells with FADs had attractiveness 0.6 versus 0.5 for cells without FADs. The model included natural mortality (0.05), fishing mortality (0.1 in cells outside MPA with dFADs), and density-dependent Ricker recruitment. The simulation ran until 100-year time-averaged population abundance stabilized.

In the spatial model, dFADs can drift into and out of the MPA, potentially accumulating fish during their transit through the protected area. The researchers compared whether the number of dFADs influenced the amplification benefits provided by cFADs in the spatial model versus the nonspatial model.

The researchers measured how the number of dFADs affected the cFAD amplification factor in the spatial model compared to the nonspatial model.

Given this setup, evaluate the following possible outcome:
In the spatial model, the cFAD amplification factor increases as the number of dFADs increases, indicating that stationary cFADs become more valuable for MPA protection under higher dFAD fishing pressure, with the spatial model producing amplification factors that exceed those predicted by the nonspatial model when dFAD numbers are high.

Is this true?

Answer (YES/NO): NO